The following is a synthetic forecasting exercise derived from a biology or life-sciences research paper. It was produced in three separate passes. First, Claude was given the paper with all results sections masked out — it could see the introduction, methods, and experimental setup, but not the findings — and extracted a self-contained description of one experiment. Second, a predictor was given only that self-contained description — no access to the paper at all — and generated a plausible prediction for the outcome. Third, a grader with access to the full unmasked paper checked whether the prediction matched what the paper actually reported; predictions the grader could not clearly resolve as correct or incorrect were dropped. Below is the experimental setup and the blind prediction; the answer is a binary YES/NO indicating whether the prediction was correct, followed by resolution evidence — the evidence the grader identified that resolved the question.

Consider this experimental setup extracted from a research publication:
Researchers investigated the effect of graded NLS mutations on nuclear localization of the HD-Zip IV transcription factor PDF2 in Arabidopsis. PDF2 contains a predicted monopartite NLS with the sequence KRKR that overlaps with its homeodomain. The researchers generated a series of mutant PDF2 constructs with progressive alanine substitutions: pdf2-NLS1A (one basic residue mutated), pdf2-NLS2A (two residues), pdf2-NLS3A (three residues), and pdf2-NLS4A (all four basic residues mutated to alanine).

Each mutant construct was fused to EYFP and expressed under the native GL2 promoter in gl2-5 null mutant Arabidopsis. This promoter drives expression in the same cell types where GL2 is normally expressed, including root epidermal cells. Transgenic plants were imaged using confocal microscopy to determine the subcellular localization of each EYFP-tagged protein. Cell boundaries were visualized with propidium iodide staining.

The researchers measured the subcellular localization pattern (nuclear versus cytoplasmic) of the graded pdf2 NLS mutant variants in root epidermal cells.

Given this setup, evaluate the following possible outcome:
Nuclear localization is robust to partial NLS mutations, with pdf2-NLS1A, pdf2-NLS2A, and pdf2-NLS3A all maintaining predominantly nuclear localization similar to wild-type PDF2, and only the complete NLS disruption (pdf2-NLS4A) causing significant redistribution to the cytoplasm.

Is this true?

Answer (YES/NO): NO